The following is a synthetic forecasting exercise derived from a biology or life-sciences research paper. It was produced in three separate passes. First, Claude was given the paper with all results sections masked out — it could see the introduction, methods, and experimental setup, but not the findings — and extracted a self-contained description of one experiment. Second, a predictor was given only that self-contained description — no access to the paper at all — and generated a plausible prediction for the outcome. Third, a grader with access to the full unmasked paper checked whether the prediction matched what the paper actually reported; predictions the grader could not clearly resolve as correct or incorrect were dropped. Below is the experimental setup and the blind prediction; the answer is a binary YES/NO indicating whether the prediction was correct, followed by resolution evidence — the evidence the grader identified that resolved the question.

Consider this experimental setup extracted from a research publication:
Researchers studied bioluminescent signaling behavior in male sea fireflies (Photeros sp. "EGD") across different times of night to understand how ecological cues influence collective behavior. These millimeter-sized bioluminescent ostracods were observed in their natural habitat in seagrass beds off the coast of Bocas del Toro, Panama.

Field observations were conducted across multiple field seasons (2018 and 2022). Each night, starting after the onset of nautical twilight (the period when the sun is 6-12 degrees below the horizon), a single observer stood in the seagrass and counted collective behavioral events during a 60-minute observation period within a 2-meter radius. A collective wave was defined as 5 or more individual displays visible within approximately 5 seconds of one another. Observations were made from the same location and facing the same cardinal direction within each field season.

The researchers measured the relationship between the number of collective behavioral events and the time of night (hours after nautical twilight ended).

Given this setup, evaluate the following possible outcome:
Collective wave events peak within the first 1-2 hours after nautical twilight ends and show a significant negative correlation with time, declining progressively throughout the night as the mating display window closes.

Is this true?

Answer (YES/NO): NO